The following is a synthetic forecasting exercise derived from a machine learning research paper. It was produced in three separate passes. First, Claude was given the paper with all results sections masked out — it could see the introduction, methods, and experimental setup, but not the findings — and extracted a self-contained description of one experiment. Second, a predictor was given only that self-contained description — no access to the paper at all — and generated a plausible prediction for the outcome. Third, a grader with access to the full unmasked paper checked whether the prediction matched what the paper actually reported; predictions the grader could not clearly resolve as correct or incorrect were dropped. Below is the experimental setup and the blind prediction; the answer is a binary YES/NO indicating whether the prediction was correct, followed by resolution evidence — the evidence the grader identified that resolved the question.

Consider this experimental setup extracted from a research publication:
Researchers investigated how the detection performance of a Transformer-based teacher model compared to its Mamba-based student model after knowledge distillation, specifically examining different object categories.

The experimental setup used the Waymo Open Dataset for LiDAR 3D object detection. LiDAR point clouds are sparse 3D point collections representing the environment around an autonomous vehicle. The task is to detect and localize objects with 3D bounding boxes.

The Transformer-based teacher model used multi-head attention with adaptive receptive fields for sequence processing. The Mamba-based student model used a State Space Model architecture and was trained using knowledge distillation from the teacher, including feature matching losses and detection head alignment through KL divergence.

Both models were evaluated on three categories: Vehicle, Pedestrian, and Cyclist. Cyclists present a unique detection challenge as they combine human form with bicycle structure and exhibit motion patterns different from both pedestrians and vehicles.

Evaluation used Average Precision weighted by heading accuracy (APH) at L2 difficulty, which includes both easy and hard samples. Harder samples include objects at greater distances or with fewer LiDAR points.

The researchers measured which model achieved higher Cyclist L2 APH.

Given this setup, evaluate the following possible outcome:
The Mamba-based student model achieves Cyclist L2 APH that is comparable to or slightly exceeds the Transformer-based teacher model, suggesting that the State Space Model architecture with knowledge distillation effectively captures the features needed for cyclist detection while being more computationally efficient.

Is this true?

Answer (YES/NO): YES